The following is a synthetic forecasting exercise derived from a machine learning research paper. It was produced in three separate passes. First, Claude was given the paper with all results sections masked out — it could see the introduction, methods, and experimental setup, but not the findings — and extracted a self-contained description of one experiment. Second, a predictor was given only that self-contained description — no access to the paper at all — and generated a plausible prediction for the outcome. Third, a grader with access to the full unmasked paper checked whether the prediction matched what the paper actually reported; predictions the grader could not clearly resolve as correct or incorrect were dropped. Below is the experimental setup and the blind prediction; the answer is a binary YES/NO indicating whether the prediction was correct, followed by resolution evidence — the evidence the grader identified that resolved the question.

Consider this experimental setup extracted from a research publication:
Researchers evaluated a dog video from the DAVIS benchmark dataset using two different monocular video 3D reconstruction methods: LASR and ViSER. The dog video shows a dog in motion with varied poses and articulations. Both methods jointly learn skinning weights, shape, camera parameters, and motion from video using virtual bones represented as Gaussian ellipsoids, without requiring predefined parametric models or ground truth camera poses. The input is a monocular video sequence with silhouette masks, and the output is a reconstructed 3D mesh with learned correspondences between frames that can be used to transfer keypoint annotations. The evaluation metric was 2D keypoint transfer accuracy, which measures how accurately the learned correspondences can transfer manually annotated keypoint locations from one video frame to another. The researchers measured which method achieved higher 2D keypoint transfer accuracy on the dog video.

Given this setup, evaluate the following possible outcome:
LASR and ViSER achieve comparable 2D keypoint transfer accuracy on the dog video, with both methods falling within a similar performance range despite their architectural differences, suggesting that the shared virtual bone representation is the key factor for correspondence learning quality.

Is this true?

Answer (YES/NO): NO